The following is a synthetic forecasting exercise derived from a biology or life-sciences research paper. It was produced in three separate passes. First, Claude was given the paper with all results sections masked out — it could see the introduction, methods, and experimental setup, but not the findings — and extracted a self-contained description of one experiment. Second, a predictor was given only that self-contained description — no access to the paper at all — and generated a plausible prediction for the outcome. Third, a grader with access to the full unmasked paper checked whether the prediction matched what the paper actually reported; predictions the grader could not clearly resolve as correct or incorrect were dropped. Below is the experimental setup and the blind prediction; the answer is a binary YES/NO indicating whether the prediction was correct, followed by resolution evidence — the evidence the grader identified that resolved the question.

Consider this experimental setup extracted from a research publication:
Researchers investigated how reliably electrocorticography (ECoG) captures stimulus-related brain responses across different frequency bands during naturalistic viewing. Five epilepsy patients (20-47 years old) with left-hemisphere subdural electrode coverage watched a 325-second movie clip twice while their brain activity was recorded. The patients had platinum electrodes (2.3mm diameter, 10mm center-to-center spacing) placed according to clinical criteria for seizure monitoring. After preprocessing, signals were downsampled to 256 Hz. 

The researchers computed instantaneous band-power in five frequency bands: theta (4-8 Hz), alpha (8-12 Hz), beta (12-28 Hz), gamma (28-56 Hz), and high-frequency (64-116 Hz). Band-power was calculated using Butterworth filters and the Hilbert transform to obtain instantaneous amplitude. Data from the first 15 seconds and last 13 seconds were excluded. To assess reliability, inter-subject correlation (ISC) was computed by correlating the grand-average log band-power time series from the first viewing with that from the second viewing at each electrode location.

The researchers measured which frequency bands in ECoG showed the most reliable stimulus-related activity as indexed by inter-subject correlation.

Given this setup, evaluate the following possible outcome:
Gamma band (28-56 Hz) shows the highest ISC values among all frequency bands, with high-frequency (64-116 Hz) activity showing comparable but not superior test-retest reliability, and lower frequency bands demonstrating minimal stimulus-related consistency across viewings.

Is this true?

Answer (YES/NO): NO